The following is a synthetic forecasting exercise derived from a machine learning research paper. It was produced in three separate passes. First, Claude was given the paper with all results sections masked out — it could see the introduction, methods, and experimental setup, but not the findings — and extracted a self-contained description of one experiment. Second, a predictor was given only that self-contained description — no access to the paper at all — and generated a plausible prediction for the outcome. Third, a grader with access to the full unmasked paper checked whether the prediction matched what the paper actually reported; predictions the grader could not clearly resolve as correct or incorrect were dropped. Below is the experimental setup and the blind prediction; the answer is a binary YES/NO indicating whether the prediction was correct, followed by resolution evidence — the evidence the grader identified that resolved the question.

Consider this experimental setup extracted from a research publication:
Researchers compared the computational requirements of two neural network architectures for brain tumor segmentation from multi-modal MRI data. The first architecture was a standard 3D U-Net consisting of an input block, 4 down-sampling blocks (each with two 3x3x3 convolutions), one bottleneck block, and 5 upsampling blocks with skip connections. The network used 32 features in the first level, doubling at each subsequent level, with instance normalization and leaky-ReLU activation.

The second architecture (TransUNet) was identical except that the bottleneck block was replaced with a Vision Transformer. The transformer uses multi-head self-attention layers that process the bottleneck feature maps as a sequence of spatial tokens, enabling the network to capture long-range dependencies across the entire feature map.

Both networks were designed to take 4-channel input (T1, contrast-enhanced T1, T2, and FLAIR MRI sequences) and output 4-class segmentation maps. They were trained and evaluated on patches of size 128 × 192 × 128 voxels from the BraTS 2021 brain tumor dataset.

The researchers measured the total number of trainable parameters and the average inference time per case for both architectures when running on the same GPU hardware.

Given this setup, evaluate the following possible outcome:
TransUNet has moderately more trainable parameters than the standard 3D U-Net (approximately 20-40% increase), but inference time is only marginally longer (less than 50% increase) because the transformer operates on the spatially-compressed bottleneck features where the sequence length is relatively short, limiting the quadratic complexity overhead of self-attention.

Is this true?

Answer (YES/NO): NO